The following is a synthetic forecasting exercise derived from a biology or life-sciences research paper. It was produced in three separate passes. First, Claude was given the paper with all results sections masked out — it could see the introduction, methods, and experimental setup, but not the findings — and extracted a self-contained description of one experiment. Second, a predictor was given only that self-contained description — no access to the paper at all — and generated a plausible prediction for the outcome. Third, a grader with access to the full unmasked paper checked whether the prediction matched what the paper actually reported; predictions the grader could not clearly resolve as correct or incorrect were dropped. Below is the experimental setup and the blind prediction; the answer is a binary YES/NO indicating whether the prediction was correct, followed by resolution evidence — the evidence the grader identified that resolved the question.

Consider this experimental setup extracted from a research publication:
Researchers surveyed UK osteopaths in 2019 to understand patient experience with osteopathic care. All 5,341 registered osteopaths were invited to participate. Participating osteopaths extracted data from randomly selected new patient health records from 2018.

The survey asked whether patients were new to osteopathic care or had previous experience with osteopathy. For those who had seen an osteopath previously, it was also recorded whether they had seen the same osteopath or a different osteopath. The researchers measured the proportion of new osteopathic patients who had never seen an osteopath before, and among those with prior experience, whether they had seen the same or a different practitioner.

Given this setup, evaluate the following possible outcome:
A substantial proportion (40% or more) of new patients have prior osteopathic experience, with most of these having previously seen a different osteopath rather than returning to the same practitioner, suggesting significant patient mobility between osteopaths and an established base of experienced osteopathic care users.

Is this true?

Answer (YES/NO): YES